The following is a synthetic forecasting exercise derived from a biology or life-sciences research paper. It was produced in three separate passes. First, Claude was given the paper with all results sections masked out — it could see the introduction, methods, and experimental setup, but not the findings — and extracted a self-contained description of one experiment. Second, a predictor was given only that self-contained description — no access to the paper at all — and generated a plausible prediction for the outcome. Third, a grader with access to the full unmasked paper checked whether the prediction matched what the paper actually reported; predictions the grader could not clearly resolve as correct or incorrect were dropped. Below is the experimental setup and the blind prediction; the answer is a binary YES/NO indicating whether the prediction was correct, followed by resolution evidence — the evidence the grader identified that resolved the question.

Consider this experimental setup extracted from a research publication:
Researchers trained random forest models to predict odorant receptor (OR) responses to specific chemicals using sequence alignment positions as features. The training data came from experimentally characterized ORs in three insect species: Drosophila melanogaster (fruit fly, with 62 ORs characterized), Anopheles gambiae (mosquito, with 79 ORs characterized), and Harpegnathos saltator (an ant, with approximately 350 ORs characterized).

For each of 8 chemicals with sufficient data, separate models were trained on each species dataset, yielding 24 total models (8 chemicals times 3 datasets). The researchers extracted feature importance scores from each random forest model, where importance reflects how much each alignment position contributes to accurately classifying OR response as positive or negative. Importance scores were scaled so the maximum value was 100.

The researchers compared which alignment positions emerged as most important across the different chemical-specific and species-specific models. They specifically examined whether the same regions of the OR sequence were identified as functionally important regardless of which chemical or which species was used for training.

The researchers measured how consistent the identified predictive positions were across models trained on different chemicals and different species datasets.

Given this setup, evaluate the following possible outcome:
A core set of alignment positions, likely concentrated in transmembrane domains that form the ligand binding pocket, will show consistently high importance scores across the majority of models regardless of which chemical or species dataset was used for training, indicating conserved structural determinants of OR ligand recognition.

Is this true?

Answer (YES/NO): YES